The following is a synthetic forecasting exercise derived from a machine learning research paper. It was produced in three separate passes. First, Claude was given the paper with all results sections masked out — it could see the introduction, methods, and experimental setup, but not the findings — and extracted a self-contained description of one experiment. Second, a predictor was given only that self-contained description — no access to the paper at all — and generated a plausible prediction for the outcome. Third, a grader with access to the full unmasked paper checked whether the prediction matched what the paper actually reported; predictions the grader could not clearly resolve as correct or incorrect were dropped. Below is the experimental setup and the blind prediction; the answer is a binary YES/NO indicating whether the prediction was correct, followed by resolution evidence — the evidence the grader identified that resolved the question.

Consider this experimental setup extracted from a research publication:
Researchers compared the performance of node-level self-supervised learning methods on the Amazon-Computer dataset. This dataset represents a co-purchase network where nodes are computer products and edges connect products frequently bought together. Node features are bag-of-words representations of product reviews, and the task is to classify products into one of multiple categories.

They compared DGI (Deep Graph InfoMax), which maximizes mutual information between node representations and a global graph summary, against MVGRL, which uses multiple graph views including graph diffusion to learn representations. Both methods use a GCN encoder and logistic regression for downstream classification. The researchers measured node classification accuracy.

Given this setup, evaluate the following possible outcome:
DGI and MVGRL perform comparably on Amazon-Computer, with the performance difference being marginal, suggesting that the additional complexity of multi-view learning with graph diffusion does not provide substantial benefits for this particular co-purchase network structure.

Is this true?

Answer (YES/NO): NO